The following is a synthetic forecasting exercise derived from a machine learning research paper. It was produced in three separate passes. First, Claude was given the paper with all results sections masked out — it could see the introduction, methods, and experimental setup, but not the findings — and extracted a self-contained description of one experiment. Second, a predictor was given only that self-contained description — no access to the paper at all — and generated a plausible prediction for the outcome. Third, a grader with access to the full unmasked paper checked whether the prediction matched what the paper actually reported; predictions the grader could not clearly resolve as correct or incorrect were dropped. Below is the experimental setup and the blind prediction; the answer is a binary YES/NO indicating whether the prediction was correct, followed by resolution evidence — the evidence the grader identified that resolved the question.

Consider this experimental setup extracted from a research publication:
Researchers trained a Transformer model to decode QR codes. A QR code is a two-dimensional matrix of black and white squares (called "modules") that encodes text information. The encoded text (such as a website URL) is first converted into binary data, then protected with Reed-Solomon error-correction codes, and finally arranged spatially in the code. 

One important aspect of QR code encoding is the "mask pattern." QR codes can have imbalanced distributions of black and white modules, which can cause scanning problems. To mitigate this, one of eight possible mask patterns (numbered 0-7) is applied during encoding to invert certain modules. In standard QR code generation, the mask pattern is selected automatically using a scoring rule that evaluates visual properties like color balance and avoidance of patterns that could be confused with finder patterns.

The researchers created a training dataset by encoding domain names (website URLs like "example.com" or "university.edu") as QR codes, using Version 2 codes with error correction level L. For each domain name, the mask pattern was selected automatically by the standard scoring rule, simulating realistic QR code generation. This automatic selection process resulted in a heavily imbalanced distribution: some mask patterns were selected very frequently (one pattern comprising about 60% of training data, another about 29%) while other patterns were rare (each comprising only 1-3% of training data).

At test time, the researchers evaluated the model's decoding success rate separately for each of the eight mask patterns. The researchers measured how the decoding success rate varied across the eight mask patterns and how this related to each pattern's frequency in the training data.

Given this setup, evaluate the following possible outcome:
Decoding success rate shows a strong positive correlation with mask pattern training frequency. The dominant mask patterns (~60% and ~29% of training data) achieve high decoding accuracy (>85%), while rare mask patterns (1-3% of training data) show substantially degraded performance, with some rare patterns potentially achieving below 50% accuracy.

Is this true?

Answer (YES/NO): YES